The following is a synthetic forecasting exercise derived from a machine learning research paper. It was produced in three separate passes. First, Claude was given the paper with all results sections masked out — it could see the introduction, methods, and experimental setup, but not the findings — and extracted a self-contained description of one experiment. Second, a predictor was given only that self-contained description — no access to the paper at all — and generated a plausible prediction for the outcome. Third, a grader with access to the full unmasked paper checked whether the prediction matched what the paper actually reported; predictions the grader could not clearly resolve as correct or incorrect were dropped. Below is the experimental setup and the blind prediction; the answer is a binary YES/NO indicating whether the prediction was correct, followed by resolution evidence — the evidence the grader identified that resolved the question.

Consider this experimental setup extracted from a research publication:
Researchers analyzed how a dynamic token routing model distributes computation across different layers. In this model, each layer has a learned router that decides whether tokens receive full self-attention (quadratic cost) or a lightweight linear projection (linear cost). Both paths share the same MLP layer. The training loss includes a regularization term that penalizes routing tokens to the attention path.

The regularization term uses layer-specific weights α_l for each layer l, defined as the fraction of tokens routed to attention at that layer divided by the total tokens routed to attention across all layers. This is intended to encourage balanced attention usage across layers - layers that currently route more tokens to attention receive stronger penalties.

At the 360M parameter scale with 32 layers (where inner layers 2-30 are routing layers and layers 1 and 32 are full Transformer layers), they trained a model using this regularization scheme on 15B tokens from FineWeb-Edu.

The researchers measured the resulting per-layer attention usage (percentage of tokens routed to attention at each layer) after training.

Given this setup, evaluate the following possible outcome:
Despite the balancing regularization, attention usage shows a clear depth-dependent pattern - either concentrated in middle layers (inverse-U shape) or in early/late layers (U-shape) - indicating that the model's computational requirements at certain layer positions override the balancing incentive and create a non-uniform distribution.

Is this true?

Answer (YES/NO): NO